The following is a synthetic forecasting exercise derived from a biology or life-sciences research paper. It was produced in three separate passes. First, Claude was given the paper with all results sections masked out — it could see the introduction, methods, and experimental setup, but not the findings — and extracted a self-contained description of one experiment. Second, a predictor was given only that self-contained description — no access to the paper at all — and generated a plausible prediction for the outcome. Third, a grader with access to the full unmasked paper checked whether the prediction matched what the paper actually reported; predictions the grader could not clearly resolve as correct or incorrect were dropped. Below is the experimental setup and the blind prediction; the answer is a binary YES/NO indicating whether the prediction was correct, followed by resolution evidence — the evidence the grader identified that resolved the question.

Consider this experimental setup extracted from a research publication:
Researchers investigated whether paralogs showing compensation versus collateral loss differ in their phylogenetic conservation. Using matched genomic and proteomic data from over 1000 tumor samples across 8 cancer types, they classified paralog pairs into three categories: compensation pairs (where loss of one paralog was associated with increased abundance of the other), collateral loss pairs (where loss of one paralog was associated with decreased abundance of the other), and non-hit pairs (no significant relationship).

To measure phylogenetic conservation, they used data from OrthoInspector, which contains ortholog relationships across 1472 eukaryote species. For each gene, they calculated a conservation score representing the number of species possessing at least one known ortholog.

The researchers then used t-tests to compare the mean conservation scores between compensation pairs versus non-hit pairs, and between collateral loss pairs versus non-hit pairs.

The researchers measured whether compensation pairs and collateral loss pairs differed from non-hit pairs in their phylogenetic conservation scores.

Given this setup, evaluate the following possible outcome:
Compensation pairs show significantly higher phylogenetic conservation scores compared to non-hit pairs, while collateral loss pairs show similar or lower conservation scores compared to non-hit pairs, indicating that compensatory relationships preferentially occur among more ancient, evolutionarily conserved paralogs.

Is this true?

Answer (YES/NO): YES